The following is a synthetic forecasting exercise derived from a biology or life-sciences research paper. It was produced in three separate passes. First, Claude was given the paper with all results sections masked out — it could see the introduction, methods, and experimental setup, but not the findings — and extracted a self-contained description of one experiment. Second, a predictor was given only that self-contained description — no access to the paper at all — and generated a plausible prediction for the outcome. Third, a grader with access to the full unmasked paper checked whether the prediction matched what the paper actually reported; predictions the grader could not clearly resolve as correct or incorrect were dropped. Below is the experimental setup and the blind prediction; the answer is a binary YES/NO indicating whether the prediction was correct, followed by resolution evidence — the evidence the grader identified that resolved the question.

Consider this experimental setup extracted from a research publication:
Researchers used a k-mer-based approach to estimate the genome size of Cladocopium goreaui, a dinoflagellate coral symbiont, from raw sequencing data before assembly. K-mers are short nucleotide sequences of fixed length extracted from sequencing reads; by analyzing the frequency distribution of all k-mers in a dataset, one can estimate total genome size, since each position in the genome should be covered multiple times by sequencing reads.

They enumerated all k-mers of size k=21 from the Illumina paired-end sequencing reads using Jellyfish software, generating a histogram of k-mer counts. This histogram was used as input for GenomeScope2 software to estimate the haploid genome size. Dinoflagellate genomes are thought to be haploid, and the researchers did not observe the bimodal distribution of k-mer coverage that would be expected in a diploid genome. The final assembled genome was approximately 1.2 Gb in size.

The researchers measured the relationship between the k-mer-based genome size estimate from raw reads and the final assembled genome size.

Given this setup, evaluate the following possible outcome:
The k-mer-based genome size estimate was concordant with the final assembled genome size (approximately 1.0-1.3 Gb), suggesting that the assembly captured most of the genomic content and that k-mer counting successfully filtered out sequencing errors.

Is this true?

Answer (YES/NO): YES